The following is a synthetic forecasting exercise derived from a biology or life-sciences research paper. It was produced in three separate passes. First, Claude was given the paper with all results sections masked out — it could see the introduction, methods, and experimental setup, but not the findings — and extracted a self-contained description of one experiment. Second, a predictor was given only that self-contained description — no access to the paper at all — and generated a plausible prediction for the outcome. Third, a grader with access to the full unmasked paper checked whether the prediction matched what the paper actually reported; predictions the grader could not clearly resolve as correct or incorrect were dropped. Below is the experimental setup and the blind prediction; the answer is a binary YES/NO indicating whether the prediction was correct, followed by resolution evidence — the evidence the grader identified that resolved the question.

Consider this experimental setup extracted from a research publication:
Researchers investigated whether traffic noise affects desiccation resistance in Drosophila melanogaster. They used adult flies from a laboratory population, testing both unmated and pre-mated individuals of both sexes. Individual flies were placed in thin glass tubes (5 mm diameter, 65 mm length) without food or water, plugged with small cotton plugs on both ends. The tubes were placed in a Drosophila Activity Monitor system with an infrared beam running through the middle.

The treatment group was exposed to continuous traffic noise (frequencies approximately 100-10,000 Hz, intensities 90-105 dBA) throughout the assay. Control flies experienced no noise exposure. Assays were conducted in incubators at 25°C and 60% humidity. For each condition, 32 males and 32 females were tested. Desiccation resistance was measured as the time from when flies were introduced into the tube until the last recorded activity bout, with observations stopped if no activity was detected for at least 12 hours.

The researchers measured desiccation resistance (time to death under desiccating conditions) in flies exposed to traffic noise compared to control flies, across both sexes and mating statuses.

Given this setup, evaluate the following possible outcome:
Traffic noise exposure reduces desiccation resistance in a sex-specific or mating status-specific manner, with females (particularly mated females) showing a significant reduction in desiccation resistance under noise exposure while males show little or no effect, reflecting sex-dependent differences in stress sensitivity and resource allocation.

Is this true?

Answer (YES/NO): NO